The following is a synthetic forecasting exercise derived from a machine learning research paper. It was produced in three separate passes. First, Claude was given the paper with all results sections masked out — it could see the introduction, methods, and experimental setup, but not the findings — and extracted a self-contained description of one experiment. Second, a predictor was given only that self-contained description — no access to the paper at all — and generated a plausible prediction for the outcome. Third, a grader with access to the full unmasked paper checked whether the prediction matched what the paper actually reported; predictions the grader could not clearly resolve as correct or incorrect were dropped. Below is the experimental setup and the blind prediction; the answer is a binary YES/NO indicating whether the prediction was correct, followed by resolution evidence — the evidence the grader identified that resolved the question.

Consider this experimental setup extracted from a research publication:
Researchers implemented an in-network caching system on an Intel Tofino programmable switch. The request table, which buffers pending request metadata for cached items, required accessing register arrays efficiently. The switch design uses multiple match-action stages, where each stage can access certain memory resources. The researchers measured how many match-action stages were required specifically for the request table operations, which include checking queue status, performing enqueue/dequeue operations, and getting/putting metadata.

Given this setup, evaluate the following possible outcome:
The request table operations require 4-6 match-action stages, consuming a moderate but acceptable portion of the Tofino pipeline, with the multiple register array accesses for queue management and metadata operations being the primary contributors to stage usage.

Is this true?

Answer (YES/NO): NO